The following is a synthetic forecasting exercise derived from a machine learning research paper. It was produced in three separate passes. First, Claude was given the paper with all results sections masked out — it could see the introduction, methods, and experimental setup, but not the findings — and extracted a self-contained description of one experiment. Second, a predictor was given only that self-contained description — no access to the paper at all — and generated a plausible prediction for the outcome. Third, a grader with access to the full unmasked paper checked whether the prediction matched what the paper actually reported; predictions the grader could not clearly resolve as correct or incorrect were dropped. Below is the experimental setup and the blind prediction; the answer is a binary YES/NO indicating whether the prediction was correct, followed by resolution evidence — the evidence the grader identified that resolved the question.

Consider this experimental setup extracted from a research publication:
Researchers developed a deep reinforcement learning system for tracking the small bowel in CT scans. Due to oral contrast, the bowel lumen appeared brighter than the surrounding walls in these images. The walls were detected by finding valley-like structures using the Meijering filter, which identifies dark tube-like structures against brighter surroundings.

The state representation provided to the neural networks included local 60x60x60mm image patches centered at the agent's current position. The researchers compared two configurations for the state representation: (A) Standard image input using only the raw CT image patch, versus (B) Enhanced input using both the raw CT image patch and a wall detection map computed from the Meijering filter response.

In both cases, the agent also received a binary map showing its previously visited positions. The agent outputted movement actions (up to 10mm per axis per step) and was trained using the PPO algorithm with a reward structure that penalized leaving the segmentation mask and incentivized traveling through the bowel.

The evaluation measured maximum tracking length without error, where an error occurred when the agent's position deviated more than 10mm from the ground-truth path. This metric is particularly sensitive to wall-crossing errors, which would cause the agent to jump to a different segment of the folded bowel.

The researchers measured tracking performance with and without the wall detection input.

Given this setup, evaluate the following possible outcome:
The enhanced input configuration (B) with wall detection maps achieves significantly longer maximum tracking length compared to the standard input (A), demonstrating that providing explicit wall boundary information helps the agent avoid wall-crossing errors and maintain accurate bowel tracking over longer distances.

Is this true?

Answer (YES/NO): YES